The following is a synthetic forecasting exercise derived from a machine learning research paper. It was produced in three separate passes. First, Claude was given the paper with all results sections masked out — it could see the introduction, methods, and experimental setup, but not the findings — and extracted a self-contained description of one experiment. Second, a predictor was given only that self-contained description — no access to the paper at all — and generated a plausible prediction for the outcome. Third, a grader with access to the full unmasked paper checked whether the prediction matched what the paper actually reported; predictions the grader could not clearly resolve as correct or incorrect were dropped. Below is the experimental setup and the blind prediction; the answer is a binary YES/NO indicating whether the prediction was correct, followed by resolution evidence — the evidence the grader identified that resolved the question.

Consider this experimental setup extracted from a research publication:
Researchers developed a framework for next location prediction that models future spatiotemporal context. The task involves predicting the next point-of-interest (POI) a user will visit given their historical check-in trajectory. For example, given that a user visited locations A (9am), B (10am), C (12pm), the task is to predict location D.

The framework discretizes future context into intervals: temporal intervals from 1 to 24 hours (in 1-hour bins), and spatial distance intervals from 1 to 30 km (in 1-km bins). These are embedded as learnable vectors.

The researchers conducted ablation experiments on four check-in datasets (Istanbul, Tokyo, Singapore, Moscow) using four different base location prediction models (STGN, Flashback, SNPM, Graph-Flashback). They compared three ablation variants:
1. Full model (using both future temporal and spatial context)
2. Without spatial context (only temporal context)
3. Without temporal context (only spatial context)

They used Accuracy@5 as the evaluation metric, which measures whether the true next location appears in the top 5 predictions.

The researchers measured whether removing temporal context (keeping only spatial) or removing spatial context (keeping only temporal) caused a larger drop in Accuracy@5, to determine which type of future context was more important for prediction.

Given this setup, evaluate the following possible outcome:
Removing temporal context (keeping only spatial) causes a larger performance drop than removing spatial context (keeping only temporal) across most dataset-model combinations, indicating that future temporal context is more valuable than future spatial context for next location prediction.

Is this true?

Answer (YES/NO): NO